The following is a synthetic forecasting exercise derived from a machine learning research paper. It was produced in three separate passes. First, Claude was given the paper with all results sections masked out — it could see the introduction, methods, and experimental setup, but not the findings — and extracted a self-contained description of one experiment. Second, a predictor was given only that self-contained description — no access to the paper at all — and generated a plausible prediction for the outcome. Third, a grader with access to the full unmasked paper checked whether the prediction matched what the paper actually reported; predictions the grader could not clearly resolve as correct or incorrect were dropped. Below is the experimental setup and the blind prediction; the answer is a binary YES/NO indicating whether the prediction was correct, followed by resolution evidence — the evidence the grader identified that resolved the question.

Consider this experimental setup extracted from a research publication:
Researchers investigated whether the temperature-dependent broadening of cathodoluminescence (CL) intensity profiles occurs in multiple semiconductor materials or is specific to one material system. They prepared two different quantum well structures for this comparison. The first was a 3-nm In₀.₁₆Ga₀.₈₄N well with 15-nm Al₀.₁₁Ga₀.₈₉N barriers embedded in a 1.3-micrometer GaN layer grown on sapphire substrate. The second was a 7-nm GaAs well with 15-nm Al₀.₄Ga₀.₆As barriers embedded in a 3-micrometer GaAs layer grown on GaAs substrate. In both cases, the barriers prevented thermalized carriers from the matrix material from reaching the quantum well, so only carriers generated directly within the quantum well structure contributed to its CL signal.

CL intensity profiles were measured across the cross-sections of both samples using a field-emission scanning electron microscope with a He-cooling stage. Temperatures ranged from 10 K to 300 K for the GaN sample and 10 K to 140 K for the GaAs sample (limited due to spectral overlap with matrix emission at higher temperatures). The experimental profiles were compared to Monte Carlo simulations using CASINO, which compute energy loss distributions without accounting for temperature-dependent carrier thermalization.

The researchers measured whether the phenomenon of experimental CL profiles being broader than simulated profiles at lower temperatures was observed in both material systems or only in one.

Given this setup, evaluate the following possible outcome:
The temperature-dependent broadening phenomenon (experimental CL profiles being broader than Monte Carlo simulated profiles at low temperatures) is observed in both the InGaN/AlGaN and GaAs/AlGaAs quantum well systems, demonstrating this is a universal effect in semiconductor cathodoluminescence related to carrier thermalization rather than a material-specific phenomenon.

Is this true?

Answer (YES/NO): YES